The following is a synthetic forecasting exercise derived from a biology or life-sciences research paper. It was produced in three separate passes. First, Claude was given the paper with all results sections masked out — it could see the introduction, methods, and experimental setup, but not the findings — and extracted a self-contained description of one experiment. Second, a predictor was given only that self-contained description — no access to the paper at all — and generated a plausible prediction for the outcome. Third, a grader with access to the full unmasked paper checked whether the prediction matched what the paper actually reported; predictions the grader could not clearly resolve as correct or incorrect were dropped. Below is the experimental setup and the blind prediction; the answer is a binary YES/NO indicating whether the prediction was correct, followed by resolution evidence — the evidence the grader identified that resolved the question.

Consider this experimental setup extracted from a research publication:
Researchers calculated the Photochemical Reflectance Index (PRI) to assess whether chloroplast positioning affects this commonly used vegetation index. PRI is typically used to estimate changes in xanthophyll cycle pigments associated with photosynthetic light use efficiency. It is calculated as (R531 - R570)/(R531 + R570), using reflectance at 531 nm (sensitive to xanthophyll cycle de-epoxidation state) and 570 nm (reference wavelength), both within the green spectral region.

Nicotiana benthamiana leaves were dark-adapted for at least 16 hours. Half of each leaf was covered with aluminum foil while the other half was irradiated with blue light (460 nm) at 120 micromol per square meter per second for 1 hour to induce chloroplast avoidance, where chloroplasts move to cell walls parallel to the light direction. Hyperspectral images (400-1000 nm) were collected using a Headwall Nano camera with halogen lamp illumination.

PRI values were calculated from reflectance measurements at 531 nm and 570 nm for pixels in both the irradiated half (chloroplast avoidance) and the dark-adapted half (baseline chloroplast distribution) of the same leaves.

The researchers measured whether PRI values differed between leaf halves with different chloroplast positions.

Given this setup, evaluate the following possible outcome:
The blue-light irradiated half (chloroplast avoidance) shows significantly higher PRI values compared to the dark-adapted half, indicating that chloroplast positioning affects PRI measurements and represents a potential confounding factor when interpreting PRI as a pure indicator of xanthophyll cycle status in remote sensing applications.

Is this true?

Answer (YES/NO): NO